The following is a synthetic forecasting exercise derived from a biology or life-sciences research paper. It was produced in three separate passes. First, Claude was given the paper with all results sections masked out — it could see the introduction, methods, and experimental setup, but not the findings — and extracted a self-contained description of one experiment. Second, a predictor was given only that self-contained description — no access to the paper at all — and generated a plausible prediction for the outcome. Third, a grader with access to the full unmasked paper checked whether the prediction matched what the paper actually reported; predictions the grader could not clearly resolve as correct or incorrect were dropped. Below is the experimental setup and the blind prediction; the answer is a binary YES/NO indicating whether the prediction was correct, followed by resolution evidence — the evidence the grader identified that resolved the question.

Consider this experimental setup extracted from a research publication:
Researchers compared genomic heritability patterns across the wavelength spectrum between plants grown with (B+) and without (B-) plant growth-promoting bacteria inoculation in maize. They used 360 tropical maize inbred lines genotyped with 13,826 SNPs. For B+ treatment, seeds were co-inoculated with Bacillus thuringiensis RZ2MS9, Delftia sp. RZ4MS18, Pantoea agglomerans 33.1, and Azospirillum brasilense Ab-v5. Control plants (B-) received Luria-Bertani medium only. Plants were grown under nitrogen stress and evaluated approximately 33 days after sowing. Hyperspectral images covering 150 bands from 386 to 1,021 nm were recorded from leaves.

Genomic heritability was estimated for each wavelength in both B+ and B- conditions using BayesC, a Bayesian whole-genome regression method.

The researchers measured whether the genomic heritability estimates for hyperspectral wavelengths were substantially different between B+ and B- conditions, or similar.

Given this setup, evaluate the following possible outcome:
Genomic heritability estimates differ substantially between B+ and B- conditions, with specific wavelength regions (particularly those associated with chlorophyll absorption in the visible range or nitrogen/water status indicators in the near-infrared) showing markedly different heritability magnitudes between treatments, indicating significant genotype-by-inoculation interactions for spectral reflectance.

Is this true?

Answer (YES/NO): NO